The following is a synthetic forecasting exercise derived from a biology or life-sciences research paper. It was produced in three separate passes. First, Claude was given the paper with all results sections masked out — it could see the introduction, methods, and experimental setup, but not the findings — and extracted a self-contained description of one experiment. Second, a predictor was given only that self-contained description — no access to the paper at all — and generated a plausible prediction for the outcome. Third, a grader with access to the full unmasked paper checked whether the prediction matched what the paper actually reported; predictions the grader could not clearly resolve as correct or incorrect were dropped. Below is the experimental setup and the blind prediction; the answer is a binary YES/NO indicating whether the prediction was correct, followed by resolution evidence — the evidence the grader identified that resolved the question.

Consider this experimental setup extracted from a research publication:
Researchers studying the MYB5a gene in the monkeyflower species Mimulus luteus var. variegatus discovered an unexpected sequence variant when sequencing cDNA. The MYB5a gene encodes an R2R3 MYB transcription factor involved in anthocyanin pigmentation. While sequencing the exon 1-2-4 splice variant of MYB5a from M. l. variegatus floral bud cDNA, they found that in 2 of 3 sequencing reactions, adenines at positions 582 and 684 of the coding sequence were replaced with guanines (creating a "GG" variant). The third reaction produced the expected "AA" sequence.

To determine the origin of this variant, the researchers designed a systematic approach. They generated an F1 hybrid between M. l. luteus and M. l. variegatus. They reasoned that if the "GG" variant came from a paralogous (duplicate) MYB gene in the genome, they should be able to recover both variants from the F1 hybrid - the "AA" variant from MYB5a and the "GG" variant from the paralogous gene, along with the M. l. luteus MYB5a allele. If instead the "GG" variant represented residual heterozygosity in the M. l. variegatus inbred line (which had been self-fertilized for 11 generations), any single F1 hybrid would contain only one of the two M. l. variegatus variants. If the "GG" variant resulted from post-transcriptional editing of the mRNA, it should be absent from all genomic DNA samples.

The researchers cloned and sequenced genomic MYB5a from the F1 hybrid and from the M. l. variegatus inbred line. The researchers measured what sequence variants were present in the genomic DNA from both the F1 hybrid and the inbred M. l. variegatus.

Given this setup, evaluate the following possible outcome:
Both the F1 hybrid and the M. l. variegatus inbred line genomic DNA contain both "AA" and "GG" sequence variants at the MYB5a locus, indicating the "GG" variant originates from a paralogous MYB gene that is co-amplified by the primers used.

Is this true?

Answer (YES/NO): NO